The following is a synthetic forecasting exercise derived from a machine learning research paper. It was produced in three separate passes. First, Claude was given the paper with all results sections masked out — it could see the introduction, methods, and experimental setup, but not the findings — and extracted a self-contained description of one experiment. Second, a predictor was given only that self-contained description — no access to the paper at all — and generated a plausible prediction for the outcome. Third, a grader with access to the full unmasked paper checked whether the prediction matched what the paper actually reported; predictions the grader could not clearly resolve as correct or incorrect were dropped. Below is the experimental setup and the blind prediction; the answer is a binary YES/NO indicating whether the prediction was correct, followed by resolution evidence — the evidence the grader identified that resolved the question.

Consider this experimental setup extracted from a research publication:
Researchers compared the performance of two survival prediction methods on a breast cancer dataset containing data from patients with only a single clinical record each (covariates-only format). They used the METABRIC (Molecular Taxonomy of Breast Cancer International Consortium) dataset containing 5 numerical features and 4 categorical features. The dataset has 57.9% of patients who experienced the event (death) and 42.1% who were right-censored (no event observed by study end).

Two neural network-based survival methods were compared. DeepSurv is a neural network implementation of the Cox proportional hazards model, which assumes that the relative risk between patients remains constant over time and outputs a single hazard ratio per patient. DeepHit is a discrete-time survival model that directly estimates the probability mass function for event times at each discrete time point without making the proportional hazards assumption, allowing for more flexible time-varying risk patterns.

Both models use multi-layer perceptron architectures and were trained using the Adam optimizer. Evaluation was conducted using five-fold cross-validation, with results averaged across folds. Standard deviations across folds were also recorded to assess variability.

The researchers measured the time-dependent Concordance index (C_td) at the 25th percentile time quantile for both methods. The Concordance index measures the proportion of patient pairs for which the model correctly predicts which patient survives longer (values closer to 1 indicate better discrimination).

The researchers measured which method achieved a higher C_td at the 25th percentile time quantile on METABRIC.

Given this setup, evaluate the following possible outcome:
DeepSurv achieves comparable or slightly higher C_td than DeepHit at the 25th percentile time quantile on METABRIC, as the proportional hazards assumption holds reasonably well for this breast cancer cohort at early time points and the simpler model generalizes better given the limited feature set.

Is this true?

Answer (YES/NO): NO